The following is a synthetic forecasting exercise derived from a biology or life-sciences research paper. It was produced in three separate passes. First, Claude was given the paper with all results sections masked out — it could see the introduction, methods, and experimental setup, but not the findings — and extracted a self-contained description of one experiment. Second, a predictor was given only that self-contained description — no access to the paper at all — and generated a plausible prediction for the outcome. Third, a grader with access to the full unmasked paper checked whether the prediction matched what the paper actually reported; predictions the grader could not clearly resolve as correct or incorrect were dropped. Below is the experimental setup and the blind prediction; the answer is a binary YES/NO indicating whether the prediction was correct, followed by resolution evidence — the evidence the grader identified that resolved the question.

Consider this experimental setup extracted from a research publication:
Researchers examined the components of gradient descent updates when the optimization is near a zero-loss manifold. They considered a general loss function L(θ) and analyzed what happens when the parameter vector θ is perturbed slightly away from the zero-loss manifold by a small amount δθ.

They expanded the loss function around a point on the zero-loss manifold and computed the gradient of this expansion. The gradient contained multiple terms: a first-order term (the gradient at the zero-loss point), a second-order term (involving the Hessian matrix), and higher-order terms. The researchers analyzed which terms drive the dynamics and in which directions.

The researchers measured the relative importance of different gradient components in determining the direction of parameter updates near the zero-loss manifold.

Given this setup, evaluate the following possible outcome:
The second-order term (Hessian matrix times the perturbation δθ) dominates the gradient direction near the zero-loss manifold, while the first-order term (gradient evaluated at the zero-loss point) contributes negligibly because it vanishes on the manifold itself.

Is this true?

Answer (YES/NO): YES